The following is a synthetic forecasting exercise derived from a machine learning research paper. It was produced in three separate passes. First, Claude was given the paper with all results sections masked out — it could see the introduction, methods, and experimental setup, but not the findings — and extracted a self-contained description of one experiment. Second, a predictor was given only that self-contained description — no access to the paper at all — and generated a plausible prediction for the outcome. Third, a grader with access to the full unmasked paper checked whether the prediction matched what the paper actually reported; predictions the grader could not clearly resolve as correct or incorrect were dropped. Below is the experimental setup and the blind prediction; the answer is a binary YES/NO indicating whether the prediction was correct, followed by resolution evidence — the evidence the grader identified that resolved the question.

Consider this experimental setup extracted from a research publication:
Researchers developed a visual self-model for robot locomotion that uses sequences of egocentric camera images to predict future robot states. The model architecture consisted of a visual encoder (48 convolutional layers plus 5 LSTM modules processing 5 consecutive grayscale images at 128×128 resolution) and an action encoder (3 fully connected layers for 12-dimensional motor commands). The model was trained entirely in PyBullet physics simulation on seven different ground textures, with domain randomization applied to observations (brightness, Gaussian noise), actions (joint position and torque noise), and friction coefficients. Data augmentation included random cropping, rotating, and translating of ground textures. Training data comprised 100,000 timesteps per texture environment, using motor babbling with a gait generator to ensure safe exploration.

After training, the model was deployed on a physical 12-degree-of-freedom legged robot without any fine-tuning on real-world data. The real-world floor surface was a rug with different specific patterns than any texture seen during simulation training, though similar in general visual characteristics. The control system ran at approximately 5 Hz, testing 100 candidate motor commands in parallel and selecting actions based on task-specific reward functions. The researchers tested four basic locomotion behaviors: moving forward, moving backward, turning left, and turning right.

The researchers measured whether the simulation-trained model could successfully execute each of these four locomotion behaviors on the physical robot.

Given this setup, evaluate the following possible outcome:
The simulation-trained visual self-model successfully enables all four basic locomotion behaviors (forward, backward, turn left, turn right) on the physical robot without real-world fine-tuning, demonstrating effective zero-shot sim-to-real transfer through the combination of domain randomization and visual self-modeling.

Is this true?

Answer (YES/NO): YES